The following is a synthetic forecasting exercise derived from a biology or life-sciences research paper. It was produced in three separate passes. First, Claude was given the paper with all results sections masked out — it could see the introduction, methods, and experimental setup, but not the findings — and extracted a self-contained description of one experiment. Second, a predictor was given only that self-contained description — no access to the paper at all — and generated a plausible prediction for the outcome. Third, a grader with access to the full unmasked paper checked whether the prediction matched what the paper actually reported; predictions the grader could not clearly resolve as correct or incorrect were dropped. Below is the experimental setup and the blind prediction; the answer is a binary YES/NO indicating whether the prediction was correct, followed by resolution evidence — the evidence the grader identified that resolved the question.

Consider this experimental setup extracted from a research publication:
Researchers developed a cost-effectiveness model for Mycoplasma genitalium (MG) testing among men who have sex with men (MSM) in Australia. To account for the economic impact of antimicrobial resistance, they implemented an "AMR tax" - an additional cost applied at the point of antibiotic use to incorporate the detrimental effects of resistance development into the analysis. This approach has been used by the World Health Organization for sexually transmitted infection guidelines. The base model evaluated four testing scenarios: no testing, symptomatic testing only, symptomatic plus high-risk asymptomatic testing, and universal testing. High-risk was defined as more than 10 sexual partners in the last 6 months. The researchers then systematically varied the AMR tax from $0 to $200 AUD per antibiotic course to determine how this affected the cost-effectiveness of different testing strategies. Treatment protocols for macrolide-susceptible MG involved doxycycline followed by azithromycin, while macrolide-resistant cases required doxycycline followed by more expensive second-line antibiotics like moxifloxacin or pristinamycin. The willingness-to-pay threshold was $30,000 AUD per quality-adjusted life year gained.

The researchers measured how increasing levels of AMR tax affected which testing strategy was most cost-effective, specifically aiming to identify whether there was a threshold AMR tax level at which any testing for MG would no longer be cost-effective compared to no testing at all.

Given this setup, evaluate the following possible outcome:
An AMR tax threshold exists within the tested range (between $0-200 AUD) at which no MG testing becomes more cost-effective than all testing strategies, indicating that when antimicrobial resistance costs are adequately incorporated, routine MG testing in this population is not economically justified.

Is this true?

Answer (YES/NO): YES